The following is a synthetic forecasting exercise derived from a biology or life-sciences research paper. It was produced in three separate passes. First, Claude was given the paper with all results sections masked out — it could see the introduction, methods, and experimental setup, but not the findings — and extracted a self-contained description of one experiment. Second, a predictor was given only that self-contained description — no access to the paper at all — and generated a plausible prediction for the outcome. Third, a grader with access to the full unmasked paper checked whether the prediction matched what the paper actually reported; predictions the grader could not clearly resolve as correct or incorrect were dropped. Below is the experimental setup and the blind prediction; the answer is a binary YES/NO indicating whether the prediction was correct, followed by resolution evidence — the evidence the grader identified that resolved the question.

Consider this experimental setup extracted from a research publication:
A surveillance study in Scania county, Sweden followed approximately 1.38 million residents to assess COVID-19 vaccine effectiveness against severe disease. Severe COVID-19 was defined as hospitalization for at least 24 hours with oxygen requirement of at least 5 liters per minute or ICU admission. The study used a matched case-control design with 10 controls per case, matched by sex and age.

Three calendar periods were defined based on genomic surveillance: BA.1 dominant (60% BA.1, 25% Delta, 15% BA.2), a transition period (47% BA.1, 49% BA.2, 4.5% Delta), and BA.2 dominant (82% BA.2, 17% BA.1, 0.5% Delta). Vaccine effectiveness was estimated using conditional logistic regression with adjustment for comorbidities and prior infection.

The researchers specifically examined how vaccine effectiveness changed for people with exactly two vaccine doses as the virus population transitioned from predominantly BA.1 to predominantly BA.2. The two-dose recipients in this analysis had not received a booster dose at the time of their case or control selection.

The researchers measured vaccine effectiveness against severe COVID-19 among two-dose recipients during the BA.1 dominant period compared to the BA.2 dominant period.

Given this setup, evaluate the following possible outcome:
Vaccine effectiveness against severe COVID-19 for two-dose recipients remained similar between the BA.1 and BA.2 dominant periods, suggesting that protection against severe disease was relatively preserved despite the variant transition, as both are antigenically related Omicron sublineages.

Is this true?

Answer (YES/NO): NO